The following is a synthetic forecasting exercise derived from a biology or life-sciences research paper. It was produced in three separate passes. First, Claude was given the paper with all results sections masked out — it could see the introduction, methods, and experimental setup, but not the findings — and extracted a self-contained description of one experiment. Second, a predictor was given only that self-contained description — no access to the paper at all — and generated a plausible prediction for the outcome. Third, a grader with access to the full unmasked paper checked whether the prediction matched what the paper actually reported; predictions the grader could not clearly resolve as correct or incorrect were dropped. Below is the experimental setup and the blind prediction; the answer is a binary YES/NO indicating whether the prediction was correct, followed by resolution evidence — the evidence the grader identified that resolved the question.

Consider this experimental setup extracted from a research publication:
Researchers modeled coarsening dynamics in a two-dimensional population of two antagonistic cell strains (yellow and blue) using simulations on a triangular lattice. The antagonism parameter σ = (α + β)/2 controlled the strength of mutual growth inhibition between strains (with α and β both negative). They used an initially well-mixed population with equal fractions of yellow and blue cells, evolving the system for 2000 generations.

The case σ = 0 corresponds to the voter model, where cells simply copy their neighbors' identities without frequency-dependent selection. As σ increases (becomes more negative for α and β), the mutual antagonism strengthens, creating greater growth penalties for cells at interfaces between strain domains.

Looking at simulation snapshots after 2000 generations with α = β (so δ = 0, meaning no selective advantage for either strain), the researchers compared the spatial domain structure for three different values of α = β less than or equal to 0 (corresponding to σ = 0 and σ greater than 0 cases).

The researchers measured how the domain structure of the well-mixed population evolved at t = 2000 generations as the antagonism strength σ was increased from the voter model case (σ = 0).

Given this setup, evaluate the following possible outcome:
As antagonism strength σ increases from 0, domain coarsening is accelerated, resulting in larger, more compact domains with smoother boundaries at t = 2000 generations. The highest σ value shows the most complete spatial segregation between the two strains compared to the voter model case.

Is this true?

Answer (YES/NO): NO